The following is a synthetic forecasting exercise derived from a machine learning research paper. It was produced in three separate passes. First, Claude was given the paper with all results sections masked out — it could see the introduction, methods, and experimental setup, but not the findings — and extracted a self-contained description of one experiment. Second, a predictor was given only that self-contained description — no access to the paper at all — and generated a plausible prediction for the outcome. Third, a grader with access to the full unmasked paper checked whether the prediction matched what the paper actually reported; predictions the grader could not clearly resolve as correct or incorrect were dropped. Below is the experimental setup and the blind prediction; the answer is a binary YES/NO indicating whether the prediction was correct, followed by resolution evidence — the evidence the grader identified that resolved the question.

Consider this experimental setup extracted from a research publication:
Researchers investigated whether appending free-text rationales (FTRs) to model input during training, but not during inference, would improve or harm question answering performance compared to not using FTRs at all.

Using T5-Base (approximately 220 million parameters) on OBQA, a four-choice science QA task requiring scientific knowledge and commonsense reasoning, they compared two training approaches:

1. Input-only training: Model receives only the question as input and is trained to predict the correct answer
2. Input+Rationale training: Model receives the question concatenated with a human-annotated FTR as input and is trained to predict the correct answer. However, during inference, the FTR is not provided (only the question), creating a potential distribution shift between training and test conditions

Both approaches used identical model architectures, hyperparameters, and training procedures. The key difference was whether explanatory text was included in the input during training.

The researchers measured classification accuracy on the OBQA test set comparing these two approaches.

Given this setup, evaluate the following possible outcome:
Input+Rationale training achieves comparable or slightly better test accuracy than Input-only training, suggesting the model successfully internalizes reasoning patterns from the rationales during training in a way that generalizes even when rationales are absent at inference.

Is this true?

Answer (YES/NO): NO